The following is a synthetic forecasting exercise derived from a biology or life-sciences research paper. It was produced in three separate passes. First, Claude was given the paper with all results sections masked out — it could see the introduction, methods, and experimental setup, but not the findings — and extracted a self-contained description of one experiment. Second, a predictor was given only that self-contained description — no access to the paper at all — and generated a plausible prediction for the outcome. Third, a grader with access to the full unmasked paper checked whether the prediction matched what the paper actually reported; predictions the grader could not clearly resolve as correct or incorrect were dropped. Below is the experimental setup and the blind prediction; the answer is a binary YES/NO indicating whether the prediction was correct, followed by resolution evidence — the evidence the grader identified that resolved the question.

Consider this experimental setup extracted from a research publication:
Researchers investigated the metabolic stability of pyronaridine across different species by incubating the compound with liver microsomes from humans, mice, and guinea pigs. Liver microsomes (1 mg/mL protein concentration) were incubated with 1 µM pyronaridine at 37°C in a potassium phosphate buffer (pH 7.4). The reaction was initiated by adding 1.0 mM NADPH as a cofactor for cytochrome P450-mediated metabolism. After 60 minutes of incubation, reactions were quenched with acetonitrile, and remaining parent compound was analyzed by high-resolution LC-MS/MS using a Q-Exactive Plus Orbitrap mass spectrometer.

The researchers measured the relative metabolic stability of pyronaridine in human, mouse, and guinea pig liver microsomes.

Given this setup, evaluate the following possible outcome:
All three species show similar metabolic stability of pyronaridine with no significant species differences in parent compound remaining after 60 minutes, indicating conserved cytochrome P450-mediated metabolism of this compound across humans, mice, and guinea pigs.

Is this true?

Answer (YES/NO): NO